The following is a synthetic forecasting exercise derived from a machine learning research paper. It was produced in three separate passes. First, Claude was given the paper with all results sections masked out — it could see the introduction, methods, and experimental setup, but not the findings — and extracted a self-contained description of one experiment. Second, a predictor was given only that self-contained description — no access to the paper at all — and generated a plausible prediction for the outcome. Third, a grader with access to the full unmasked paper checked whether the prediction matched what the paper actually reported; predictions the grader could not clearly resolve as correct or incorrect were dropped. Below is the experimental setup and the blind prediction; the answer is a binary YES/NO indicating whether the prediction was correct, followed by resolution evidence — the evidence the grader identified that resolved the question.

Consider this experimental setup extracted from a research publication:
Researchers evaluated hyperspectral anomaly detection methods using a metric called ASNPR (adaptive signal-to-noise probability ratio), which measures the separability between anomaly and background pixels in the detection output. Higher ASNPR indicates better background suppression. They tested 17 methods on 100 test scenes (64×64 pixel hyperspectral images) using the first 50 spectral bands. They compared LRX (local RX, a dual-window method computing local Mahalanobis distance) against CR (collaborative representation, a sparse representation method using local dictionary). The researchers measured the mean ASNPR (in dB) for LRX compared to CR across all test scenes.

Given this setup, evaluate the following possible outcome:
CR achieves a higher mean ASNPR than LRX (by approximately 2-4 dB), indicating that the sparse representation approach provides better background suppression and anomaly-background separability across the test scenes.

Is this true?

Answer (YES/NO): NO